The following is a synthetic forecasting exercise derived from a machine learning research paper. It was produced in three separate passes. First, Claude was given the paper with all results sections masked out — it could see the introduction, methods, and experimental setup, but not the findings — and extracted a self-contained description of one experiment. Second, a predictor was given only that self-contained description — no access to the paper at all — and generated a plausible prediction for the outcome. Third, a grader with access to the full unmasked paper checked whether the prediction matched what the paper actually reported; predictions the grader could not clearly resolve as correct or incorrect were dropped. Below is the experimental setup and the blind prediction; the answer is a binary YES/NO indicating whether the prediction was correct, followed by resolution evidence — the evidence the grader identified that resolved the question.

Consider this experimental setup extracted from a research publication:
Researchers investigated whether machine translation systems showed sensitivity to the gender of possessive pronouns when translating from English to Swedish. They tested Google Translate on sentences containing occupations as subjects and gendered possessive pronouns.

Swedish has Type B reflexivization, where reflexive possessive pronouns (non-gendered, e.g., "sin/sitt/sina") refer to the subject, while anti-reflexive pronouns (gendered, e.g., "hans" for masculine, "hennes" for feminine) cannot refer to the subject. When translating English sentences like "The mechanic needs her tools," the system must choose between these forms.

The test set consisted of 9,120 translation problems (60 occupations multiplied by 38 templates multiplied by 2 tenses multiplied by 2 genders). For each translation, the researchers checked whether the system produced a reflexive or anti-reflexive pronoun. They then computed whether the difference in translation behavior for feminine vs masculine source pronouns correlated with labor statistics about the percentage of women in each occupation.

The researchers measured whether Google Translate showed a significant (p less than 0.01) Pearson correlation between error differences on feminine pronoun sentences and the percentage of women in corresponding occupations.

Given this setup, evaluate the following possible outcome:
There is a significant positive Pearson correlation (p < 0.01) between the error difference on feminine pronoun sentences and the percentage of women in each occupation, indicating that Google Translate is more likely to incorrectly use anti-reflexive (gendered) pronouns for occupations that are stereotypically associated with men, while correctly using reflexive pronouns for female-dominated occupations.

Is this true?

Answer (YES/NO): NO